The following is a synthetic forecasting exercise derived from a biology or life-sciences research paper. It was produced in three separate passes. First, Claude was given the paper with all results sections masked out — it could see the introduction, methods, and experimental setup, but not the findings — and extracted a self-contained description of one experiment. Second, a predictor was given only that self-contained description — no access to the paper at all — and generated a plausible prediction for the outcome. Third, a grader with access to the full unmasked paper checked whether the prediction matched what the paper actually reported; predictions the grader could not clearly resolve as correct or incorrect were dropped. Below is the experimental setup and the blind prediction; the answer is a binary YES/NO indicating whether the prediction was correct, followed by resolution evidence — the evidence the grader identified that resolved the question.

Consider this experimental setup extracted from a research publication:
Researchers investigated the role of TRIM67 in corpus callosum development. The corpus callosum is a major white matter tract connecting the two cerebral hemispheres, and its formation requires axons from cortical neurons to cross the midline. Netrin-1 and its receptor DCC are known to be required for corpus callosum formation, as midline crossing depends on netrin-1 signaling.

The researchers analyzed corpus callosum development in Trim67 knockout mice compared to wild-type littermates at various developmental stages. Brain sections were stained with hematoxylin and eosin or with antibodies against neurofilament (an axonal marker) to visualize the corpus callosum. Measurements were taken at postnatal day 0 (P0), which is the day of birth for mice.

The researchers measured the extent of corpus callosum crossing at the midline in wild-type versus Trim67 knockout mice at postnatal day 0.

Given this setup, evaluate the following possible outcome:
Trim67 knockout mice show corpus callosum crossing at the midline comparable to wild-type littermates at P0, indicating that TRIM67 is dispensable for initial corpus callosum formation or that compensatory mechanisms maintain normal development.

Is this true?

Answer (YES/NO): NO